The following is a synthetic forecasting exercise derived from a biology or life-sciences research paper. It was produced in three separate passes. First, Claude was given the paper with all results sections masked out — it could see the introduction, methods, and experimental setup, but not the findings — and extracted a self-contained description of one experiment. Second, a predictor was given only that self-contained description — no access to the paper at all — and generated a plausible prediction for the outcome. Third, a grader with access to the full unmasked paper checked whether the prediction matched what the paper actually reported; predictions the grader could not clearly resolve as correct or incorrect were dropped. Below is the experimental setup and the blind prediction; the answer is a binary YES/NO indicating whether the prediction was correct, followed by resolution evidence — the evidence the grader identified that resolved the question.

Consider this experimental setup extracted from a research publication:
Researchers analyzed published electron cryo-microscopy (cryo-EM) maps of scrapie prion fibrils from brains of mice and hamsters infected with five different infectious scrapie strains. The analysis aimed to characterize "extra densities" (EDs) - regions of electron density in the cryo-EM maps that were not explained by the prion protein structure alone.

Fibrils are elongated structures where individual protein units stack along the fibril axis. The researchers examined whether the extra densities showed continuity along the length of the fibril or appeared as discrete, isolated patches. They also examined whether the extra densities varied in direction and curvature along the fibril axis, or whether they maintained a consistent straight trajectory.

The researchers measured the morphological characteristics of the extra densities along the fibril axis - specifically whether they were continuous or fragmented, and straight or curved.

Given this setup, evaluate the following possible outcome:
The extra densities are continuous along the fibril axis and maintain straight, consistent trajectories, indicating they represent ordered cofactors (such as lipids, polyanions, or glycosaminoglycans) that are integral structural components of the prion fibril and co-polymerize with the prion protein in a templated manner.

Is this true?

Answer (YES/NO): YES